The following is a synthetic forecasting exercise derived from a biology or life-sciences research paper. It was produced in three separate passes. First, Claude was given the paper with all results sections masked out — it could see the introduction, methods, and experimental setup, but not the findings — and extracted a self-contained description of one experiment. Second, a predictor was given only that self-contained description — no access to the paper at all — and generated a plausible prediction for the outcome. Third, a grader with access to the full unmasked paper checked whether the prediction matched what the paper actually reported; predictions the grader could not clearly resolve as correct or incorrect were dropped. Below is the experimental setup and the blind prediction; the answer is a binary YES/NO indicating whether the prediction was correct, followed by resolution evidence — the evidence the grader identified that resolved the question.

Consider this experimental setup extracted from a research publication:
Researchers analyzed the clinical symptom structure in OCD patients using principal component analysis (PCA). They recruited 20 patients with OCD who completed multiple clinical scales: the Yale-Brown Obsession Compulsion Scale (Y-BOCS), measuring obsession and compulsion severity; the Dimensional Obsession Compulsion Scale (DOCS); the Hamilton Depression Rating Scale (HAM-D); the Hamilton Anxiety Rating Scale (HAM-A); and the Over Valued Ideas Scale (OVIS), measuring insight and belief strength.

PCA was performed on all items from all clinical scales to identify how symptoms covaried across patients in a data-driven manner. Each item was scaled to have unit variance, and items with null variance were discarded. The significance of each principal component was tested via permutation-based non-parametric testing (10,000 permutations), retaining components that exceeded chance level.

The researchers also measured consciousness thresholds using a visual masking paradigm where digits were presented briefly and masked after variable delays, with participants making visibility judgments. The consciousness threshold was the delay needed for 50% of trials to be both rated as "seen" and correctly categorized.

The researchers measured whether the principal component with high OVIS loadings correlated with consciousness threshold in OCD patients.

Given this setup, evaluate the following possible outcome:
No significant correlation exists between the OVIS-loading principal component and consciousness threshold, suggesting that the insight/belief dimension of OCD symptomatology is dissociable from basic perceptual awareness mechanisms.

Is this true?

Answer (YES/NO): NO